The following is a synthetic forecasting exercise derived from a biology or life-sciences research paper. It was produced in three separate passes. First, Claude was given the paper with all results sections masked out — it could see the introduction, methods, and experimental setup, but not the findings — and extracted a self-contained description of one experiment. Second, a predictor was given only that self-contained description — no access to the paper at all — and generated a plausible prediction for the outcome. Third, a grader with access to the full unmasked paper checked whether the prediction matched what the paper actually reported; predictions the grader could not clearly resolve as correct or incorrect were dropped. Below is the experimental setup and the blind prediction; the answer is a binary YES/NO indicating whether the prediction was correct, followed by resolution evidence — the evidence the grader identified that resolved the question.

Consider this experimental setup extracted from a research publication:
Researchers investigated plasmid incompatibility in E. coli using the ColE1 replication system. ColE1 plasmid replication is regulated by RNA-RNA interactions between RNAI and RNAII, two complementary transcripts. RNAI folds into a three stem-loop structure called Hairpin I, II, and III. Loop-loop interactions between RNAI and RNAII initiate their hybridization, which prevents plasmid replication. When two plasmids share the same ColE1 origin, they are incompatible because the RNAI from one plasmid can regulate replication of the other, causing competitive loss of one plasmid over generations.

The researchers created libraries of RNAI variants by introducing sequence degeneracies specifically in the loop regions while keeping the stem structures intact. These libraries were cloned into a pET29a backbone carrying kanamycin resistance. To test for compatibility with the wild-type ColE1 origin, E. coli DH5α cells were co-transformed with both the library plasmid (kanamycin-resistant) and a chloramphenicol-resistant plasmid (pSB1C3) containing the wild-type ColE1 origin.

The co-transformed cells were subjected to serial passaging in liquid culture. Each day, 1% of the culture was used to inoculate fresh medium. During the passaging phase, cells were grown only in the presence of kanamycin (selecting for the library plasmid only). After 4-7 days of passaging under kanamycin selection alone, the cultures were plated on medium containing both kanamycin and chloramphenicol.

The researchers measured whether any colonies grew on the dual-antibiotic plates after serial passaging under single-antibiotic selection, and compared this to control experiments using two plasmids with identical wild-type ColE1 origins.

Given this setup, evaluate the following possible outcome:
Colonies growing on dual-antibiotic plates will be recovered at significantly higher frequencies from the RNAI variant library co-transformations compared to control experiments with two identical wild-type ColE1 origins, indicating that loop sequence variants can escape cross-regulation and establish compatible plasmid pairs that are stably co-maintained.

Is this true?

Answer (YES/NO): YES